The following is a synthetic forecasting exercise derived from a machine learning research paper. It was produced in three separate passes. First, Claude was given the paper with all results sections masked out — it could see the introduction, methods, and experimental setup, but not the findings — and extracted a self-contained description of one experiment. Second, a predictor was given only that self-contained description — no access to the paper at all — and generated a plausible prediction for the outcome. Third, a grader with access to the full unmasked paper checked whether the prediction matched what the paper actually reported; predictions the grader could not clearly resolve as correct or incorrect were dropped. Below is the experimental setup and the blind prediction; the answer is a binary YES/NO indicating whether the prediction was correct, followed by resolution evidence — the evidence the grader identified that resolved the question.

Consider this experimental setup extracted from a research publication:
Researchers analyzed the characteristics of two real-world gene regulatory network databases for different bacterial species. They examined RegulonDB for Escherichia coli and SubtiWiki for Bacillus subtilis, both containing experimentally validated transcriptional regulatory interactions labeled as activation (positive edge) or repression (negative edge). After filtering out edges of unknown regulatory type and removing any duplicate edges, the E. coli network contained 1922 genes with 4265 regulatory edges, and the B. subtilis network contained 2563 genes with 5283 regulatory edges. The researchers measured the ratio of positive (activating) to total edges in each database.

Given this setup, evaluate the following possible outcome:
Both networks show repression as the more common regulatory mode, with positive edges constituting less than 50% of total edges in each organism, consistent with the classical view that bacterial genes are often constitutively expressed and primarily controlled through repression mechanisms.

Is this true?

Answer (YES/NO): NO